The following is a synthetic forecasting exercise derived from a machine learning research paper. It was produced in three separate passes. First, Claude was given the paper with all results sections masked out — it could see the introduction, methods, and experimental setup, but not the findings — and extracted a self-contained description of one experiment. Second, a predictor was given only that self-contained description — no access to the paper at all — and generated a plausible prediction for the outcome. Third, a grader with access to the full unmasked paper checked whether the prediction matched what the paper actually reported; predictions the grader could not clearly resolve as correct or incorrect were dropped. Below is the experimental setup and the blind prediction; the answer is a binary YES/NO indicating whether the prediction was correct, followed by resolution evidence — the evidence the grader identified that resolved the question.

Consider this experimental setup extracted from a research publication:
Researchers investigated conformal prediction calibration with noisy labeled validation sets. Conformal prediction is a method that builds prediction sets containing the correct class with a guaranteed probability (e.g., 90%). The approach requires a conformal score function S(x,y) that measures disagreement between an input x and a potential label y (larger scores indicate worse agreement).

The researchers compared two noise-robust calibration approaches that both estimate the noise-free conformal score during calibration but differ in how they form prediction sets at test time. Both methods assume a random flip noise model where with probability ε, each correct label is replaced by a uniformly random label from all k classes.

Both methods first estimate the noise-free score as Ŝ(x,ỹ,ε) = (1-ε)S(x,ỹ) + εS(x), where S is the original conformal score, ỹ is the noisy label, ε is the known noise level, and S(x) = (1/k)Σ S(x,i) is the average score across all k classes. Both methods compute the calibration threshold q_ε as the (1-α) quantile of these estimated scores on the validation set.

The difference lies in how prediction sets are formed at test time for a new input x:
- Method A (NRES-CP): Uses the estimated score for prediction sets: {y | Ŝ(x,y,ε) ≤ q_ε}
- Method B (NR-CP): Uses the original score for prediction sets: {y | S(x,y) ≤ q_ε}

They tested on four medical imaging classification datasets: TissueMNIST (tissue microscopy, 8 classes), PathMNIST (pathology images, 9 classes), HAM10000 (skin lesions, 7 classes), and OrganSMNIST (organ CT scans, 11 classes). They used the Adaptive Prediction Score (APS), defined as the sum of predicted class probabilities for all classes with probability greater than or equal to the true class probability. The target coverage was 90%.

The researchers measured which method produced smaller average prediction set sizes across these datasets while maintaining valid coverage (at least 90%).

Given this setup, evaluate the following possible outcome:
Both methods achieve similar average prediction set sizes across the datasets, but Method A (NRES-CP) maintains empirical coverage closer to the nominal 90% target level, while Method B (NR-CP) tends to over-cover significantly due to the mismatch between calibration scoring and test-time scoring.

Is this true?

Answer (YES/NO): NO